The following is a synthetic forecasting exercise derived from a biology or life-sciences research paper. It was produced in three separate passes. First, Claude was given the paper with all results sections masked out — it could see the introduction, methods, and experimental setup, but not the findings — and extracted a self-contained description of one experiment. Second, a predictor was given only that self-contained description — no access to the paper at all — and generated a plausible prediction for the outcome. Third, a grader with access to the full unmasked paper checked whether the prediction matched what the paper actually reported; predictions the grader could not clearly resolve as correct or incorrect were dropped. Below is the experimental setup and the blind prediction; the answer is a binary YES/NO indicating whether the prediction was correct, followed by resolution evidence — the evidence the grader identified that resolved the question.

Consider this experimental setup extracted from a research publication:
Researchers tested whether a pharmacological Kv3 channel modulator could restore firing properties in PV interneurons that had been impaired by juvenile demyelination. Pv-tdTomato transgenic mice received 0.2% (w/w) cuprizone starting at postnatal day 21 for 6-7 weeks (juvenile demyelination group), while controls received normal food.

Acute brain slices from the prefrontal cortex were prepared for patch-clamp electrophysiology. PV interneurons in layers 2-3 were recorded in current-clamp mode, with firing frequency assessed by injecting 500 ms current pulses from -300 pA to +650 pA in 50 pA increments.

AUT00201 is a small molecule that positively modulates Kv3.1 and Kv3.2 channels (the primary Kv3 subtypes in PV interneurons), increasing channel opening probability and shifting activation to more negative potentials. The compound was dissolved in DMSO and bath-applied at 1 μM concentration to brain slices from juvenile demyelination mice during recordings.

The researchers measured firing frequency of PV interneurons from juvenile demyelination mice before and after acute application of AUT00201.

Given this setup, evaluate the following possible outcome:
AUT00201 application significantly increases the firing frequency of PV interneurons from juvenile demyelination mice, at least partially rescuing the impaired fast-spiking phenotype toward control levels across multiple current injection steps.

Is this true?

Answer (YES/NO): NO